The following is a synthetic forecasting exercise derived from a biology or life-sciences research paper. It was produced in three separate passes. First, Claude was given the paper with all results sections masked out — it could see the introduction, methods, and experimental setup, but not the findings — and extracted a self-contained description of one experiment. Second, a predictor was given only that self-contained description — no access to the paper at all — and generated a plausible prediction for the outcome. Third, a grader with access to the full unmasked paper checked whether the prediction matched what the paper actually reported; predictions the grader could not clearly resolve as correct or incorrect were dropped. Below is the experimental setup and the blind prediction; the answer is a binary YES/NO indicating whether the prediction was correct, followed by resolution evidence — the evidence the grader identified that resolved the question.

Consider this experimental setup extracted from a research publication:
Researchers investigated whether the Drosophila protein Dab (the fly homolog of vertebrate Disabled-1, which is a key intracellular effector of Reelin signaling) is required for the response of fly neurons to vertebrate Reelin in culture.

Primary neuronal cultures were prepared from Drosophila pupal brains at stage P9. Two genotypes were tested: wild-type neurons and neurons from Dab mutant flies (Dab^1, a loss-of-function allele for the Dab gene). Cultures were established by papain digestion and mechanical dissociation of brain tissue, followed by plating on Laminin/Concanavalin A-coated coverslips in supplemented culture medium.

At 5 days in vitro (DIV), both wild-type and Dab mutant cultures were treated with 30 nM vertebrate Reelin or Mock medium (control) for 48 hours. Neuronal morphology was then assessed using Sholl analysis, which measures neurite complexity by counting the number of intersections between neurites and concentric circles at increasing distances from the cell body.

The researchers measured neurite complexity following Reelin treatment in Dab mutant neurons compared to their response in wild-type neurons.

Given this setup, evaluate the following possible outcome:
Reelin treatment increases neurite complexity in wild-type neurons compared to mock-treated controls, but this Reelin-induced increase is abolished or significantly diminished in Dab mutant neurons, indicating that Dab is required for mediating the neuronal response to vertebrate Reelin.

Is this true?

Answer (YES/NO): YES